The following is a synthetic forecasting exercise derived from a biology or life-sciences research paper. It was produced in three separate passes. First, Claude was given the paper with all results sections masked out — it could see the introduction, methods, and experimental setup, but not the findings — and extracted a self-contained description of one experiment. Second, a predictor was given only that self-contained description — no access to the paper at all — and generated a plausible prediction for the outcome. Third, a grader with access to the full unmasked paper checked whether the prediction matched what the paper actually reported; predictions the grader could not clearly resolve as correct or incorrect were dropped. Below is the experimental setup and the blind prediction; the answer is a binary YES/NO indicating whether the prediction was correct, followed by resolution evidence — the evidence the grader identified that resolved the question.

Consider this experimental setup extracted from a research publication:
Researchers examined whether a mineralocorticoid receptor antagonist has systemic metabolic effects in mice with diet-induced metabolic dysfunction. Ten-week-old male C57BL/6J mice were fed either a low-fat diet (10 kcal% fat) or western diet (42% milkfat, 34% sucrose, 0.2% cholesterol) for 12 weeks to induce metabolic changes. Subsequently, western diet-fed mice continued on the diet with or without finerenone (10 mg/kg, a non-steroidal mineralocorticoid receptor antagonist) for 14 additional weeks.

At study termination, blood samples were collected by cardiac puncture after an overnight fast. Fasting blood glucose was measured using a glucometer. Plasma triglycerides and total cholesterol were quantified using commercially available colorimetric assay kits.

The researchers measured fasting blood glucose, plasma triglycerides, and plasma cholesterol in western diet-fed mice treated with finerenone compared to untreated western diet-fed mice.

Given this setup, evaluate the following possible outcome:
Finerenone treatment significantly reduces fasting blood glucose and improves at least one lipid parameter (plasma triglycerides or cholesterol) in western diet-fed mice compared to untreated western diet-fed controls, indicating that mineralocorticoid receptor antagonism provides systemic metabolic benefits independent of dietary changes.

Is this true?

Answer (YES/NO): NO